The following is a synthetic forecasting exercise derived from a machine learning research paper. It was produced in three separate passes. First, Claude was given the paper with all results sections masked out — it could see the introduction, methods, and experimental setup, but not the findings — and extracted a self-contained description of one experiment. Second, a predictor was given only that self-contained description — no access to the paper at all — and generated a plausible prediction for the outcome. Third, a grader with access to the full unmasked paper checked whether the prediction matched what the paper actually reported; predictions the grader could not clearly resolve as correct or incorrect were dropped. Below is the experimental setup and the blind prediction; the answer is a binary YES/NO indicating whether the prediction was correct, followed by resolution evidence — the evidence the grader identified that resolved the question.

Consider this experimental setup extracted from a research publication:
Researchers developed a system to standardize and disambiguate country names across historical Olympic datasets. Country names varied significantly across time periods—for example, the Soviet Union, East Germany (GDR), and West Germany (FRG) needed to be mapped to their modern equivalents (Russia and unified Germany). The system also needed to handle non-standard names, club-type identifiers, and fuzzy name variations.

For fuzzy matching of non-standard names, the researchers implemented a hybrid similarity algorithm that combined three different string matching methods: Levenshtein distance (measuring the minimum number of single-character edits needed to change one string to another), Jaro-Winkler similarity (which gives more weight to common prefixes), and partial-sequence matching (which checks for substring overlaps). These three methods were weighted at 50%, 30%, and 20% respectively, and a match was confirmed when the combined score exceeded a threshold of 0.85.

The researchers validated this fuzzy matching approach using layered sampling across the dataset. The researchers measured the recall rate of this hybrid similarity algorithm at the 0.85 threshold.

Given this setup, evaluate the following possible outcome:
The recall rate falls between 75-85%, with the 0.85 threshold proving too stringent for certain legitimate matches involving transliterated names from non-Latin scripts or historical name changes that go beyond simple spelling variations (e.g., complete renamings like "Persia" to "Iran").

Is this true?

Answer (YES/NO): NO